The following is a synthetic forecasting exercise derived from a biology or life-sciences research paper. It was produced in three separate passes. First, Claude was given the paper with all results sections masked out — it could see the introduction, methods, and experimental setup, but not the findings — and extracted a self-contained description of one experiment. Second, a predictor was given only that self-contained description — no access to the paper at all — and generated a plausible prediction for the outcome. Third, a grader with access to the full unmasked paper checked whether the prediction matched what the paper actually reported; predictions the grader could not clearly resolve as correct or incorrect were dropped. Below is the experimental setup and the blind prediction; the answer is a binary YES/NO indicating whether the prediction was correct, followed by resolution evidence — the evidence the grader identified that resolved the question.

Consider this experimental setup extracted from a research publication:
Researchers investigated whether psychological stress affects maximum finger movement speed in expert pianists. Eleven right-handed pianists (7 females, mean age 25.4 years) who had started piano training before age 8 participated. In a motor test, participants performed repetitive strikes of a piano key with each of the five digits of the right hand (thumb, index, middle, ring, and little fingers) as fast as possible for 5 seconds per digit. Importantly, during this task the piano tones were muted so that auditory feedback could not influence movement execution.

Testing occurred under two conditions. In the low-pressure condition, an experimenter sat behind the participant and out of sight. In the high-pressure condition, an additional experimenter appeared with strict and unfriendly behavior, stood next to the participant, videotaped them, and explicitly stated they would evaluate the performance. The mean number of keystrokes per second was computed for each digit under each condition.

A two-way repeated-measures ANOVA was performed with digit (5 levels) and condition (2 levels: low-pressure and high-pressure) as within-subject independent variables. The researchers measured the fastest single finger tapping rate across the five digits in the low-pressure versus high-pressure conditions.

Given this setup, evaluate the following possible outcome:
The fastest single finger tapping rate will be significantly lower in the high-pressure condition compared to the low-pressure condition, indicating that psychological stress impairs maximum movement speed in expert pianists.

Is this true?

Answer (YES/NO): NO